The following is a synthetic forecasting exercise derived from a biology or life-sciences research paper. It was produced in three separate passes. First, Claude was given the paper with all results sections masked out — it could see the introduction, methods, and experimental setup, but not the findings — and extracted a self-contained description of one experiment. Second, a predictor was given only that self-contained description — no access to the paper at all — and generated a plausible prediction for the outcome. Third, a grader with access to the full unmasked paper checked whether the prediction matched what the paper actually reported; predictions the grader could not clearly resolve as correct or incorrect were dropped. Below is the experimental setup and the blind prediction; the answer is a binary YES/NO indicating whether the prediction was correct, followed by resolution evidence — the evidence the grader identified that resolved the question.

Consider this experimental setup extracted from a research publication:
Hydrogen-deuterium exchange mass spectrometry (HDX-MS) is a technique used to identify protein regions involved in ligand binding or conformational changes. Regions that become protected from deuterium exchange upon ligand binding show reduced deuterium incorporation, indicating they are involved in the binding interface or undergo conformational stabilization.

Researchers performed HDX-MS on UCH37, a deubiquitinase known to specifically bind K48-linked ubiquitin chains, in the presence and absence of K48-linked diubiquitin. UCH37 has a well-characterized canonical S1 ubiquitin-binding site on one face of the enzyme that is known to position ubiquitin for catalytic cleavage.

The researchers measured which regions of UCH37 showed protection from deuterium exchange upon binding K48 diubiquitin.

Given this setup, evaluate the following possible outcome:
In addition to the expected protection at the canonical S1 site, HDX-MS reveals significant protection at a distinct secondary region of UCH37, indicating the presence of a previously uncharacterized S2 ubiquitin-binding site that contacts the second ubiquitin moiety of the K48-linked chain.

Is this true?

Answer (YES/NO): NO